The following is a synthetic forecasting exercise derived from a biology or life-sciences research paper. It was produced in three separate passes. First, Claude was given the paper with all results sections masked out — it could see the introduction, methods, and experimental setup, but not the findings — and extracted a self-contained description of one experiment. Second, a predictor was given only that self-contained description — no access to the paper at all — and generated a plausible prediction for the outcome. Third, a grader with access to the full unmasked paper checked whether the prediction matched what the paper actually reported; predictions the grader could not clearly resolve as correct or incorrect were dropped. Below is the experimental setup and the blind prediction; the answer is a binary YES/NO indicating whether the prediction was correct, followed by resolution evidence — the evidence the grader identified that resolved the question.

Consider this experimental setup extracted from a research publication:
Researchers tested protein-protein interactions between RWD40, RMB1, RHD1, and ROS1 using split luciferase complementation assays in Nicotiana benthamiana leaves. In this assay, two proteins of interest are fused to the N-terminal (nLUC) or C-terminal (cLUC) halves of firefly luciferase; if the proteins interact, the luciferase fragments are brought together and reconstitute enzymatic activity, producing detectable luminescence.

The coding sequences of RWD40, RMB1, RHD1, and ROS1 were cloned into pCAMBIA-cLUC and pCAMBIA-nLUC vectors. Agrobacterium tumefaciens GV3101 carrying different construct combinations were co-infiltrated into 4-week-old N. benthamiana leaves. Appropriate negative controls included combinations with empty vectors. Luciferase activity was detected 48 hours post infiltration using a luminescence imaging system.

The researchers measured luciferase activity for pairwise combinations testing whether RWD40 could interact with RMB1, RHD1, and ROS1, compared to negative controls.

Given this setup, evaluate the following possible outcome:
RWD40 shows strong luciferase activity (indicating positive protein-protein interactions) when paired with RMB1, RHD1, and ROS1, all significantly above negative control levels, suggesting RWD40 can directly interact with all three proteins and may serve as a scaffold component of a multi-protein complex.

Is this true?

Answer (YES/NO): YES